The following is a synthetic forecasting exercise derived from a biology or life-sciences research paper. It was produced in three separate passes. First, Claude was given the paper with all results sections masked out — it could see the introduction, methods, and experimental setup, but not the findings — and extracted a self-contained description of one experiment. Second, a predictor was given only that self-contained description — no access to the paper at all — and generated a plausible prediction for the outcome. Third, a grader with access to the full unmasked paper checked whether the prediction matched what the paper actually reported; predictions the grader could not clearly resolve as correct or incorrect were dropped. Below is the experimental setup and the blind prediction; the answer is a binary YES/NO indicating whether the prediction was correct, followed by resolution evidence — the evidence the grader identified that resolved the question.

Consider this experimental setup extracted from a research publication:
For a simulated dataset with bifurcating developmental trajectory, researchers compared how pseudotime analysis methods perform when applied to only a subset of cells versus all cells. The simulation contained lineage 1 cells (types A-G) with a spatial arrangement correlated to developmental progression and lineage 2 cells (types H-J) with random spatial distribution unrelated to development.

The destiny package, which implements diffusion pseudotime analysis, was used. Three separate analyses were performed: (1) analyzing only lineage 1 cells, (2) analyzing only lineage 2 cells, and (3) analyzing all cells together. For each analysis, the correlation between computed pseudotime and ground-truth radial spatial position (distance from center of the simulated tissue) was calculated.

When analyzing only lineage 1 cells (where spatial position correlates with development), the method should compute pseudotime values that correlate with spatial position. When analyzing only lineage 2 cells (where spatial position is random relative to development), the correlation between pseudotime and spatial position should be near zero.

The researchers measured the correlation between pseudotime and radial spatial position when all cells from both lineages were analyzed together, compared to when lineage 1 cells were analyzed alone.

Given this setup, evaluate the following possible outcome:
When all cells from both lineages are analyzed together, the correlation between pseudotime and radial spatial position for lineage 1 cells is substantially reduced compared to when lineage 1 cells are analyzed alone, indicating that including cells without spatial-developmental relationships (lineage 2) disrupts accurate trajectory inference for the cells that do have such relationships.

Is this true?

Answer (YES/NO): YES